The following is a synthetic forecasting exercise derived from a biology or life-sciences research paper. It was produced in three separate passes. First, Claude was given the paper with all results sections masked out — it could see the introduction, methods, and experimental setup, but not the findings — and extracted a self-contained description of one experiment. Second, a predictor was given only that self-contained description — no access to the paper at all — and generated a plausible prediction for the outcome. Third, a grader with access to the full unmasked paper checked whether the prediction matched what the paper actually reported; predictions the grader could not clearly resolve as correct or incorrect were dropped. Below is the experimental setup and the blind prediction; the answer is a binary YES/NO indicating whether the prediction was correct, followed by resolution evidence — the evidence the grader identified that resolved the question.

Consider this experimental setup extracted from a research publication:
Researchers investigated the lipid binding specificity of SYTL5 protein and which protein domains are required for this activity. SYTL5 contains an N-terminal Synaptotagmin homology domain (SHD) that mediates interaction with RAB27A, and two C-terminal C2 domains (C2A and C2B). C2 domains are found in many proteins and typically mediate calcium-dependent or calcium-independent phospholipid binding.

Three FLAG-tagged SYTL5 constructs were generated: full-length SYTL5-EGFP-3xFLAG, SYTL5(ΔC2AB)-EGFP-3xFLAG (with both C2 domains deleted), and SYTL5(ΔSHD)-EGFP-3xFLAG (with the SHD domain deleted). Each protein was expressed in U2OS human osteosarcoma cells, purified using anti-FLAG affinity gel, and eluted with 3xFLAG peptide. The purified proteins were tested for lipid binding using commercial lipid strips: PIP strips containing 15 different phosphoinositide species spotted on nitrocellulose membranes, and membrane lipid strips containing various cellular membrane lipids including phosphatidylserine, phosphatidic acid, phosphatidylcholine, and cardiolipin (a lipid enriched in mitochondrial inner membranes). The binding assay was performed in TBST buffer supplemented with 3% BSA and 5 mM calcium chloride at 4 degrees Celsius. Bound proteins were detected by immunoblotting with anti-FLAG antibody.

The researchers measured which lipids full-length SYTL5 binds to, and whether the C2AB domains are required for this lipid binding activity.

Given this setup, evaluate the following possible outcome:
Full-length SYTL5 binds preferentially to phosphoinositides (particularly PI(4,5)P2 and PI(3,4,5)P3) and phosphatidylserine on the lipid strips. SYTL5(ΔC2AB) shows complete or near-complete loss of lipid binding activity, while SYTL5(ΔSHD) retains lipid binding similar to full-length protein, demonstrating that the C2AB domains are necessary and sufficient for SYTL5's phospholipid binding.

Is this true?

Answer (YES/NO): NO